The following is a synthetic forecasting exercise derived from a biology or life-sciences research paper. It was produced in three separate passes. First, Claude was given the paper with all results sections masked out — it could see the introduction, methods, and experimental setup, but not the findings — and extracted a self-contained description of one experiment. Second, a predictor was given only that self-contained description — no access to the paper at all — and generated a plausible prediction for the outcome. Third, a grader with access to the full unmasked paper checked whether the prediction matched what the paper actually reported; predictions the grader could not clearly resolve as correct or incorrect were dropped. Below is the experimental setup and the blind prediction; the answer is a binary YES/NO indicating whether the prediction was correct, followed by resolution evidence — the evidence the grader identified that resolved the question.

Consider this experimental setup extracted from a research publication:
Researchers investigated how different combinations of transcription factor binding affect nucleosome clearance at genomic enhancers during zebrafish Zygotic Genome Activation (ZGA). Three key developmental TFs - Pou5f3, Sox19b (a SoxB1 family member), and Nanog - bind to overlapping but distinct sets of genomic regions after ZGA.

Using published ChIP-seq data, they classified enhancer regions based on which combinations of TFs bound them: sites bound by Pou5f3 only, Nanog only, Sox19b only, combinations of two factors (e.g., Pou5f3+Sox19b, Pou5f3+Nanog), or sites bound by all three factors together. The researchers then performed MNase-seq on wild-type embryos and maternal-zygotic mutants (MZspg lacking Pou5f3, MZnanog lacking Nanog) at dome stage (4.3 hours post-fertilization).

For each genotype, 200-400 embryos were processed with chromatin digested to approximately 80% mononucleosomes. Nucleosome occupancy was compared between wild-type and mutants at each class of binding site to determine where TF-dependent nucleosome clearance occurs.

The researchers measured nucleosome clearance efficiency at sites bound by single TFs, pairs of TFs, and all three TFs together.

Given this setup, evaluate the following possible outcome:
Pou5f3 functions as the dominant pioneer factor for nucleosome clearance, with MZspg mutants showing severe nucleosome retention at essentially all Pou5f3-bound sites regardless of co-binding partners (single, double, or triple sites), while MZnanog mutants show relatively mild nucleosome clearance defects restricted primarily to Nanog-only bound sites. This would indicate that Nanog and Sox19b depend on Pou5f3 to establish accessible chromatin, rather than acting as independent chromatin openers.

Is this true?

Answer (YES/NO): NO